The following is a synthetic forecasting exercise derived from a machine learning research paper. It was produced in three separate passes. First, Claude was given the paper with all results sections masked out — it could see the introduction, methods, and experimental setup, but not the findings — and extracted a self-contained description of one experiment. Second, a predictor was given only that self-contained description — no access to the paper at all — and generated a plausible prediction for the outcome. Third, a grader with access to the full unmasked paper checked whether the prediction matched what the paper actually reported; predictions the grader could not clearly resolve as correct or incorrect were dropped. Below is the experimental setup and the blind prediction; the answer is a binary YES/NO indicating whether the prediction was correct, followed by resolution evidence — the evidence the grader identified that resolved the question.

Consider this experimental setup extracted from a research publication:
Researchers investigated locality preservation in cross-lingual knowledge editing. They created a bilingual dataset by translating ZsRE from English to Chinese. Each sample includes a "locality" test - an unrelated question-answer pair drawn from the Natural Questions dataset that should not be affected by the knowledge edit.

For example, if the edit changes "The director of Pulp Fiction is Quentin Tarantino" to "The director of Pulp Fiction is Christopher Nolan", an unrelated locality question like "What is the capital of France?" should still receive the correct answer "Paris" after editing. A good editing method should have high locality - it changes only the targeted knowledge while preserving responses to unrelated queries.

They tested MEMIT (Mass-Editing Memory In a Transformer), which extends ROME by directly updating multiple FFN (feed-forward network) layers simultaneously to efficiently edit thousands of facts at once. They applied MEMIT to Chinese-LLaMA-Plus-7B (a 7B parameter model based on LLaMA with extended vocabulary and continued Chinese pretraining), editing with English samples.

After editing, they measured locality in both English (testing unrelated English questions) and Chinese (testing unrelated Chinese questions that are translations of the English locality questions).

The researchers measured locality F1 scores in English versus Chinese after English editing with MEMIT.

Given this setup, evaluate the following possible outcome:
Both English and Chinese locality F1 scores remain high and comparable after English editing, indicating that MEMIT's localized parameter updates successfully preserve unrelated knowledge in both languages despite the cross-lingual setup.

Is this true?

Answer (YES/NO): YES